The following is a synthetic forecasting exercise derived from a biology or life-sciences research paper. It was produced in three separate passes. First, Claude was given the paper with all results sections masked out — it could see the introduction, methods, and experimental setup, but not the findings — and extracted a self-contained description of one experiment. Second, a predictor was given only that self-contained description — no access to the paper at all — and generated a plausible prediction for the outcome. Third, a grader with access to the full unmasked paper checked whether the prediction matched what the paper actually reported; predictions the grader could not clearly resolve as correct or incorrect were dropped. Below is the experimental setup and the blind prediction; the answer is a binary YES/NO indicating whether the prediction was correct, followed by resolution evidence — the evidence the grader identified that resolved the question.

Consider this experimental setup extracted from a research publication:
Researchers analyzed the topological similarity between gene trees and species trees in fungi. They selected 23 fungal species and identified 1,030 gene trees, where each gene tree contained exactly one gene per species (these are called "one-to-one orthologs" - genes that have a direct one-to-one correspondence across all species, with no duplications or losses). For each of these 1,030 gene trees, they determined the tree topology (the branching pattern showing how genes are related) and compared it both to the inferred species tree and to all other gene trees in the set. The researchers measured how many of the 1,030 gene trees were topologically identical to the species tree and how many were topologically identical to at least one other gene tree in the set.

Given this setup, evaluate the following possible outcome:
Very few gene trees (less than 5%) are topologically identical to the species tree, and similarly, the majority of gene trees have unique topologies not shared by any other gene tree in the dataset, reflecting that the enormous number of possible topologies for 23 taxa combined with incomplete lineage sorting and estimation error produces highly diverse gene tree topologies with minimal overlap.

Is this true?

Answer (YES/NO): YES